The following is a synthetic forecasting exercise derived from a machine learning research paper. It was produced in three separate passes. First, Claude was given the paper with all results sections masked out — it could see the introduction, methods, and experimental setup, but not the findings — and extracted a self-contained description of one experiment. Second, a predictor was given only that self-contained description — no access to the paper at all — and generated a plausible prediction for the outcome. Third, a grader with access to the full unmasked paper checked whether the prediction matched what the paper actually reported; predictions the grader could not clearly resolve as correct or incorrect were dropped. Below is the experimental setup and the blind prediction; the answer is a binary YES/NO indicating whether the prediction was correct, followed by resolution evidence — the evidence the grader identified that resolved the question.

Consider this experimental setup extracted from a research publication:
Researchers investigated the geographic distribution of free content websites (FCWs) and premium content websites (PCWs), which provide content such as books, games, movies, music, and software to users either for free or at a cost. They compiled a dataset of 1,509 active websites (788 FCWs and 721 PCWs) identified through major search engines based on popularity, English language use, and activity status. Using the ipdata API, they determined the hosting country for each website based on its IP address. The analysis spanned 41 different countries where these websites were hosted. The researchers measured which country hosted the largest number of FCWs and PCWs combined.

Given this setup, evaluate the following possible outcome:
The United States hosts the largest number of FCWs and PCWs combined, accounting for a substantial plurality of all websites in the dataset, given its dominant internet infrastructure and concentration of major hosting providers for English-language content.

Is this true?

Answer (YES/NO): YES